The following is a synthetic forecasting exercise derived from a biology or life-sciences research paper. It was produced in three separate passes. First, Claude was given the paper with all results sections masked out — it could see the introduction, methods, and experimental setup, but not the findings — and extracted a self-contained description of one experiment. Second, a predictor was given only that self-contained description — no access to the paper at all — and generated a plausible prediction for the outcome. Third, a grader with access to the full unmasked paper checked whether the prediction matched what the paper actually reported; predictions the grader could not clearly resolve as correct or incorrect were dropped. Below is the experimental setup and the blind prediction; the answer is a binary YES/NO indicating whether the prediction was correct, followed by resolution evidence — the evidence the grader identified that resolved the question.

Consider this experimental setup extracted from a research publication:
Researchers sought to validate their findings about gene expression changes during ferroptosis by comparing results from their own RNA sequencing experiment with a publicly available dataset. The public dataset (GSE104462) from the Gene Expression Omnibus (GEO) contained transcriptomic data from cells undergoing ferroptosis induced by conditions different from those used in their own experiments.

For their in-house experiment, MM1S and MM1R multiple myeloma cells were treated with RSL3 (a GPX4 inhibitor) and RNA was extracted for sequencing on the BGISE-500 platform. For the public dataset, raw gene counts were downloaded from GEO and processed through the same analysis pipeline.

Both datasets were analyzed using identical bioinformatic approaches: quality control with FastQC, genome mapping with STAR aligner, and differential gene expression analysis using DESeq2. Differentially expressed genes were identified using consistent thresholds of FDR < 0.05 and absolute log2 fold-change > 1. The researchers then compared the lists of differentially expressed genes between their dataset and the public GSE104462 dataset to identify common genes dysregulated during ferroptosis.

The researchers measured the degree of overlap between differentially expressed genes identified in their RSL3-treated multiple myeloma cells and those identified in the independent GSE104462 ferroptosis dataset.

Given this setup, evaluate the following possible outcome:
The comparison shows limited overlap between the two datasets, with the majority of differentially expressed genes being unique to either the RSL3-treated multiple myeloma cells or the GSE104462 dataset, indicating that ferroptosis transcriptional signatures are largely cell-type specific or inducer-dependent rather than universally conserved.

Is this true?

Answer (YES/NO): NO